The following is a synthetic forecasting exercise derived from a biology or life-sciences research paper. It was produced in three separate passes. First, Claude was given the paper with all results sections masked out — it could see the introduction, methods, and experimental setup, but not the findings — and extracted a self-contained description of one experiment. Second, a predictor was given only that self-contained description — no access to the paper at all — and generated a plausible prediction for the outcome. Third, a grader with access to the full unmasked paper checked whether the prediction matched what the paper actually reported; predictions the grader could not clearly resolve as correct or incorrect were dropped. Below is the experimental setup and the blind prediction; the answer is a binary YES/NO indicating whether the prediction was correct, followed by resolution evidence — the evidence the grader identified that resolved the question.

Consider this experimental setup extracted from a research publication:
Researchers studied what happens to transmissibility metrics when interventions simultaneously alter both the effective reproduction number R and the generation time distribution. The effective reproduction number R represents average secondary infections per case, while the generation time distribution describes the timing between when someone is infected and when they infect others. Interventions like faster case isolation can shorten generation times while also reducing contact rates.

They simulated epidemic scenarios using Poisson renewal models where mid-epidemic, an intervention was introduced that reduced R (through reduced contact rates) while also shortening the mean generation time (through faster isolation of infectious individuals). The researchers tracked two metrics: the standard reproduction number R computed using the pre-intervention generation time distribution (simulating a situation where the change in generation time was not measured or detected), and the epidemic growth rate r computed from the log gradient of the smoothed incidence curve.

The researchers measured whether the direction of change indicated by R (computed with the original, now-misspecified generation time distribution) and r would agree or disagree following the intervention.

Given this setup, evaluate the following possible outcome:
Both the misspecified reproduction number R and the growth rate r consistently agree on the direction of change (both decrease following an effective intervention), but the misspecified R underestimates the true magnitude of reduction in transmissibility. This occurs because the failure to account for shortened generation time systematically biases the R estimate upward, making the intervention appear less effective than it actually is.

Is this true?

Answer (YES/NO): NO